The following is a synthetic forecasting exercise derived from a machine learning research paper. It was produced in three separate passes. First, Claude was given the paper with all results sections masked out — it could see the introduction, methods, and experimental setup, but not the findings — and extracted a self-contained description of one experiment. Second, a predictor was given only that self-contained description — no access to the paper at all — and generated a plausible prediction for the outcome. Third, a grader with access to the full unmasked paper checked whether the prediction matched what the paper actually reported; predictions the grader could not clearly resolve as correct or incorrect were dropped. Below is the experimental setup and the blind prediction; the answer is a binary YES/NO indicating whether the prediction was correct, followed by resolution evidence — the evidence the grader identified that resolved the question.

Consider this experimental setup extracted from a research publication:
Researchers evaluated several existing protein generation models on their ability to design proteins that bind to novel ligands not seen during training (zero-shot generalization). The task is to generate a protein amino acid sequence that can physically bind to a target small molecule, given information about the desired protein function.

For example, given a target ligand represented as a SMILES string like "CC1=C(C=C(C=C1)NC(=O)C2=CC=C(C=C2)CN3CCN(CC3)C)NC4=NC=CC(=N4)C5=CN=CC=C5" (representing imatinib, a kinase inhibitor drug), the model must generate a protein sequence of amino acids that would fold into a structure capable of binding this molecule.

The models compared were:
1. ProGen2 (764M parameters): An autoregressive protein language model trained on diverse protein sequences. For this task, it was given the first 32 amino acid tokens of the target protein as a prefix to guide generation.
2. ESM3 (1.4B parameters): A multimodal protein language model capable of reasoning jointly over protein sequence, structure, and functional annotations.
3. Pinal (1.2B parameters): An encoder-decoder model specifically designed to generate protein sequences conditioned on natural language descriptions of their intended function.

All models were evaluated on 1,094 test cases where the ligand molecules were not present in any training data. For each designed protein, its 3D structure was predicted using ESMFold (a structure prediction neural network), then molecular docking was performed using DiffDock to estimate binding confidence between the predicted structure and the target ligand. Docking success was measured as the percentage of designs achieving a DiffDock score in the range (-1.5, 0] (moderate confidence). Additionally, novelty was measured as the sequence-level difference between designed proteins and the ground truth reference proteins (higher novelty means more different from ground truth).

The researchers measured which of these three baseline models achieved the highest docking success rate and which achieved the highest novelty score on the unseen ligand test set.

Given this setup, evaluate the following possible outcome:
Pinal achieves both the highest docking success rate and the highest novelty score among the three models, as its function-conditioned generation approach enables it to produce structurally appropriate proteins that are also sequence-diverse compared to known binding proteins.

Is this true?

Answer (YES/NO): NO